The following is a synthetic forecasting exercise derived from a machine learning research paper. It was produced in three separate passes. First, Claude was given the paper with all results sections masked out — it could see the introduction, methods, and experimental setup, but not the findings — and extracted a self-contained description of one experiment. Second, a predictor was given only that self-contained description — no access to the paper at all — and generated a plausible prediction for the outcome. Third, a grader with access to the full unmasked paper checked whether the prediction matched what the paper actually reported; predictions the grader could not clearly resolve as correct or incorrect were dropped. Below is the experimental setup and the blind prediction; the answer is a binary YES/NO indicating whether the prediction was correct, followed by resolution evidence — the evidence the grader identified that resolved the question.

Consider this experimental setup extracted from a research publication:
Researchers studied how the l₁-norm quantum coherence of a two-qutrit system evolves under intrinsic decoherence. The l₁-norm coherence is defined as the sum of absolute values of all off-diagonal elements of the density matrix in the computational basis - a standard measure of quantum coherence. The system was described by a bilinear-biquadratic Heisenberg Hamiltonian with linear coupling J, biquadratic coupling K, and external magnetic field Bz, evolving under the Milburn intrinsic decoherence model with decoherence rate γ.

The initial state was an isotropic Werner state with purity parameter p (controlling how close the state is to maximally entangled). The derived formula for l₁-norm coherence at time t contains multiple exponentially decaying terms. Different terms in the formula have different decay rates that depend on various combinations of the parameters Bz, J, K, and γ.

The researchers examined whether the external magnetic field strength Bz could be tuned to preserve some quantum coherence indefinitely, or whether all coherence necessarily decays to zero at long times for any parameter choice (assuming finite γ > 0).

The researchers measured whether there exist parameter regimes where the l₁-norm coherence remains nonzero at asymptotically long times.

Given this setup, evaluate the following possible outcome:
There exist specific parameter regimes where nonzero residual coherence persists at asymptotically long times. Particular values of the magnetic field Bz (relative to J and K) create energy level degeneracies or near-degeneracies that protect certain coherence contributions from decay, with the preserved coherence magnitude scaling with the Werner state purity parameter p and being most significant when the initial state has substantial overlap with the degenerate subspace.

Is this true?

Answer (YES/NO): YES